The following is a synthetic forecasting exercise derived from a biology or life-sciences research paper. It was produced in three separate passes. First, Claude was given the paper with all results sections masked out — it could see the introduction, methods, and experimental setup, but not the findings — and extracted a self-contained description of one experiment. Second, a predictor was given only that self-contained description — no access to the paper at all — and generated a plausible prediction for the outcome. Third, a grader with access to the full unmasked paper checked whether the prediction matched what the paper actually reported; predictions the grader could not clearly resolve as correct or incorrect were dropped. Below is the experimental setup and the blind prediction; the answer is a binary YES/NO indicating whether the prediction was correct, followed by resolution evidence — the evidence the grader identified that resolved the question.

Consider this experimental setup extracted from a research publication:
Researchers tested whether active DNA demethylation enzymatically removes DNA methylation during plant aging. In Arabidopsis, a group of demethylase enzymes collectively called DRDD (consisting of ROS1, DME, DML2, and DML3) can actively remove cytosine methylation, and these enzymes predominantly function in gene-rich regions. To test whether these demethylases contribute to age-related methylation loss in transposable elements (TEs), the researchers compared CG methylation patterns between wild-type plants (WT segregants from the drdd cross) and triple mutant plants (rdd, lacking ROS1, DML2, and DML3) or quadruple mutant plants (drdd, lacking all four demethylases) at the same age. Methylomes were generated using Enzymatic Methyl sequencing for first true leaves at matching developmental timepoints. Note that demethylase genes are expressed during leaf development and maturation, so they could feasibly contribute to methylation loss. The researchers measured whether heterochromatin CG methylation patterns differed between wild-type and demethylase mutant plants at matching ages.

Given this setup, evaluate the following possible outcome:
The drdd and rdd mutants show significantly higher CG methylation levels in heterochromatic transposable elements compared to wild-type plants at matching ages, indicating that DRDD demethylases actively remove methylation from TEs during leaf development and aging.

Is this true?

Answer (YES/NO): NO